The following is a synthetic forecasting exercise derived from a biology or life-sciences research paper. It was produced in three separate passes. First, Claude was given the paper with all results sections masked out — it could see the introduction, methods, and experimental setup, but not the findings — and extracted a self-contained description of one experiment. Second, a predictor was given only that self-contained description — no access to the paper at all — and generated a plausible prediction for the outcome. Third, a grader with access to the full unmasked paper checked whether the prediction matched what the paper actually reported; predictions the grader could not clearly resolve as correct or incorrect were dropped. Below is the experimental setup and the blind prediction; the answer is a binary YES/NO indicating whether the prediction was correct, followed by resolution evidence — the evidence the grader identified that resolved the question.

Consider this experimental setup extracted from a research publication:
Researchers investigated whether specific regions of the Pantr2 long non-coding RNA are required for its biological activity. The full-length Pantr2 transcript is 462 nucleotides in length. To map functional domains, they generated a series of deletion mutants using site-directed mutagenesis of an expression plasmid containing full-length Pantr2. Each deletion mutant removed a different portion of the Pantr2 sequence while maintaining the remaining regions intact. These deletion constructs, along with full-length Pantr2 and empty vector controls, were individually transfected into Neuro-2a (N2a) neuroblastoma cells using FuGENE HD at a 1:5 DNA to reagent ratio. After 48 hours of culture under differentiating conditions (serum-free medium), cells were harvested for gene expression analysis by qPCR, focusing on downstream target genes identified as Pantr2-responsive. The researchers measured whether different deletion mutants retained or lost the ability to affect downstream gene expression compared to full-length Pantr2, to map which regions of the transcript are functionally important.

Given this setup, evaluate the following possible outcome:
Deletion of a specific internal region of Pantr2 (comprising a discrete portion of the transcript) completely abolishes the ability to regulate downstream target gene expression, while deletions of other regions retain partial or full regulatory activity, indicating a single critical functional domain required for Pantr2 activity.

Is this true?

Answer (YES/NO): NO